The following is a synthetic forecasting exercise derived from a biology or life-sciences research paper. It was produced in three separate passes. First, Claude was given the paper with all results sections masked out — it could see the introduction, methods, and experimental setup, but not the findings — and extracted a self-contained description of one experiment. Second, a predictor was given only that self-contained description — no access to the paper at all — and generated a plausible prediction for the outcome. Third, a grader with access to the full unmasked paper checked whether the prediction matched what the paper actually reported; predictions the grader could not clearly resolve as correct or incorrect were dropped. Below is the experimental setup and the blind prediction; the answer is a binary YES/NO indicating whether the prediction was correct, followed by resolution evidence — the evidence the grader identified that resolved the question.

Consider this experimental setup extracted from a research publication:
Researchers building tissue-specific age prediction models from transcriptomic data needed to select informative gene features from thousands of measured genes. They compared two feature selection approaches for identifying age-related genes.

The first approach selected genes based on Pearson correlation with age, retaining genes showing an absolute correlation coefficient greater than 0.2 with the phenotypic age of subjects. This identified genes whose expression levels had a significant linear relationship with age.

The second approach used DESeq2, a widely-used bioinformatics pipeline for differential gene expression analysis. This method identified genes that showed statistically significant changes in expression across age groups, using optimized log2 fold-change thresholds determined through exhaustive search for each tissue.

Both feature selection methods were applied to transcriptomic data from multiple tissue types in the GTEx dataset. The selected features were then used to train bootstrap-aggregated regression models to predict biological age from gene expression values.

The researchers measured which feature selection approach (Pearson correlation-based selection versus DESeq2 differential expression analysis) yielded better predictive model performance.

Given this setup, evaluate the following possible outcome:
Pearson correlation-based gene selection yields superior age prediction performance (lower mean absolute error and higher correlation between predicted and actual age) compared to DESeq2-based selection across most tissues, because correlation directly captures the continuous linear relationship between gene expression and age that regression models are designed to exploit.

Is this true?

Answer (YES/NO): YES